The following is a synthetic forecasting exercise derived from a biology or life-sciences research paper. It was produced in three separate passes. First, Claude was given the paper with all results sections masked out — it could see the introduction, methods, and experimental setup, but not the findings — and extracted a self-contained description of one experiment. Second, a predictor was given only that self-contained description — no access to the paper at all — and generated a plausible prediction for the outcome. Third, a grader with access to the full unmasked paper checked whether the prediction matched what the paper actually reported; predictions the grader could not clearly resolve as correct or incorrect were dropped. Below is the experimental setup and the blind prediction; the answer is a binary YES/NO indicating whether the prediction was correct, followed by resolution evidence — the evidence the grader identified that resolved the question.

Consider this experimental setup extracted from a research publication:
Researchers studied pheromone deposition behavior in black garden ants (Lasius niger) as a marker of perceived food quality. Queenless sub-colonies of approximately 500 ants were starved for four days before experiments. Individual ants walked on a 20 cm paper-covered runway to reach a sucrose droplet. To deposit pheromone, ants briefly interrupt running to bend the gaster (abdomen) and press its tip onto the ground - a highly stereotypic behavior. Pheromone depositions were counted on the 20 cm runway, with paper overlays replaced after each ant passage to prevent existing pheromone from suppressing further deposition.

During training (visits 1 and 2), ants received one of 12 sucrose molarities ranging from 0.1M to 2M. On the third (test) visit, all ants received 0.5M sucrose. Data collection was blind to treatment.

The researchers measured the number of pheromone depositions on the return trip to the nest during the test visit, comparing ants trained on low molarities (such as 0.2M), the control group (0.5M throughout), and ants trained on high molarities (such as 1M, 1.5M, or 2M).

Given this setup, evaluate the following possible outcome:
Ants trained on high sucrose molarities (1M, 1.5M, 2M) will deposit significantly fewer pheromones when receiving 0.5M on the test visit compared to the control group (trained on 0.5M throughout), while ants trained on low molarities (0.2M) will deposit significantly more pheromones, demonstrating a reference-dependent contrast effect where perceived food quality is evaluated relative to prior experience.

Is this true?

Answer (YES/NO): YES